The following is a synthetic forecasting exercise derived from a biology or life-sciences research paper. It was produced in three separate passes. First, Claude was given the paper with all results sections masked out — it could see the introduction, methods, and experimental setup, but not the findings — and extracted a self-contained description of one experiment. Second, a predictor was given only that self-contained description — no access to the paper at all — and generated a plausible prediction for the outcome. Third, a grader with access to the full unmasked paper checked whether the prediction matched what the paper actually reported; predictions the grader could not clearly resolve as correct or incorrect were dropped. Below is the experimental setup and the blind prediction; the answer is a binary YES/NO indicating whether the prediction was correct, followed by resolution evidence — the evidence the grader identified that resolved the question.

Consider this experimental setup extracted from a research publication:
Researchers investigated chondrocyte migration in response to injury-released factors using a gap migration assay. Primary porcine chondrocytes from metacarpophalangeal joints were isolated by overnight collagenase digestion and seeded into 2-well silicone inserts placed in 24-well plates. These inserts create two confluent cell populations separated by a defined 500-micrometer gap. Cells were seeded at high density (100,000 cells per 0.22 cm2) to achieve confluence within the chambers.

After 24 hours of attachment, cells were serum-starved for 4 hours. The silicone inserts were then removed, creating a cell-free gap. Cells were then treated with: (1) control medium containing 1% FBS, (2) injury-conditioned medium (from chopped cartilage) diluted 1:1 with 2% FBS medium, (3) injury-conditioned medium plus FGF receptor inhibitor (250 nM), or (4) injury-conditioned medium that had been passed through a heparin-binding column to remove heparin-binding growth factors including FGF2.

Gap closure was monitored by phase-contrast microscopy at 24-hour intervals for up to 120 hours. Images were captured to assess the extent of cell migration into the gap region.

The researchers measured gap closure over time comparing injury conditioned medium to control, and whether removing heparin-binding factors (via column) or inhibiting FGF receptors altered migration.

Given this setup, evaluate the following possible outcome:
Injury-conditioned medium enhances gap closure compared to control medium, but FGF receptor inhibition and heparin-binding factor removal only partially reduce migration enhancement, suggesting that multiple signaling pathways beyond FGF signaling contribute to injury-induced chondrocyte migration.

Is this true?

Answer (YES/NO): NO